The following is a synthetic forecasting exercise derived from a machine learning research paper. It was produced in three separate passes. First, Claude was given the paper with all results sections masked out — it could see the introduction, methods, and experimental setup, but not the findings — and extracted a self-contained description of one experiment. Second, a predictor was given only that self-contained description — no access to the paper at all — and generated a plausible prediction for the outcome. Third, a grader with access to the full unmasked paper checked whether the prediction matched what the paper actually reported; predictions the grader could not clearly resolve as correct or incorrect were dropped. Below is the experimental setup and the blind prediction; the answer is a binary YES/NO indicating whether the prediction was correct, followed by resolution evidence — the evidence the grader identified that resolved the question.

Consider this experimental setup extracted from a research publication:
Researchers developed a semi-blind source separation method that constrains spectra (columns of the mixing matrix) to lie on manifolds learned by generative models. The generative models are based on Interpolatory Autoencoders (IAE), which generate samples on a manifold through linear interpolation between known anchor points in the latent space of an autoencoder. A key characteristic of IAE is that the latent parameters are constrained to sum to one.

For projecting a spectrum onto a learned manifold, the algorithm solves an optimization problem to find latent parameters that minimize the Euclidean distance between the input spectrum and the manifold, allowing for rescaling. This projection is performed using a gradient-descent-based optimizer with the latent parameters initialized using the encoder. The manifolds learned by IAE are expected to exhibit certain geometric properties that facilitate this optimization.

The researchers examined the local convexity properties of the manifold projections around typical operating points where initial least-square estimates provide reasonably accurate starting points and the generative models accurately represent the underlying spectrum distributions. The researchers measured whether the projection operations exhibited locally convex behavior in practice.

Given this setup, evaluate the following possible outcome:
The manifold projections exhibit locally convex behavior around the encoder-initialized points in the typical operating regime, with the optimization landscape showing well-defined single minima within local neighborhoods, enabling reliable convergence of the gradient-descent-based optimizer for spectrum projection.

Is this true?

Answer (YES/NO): YES